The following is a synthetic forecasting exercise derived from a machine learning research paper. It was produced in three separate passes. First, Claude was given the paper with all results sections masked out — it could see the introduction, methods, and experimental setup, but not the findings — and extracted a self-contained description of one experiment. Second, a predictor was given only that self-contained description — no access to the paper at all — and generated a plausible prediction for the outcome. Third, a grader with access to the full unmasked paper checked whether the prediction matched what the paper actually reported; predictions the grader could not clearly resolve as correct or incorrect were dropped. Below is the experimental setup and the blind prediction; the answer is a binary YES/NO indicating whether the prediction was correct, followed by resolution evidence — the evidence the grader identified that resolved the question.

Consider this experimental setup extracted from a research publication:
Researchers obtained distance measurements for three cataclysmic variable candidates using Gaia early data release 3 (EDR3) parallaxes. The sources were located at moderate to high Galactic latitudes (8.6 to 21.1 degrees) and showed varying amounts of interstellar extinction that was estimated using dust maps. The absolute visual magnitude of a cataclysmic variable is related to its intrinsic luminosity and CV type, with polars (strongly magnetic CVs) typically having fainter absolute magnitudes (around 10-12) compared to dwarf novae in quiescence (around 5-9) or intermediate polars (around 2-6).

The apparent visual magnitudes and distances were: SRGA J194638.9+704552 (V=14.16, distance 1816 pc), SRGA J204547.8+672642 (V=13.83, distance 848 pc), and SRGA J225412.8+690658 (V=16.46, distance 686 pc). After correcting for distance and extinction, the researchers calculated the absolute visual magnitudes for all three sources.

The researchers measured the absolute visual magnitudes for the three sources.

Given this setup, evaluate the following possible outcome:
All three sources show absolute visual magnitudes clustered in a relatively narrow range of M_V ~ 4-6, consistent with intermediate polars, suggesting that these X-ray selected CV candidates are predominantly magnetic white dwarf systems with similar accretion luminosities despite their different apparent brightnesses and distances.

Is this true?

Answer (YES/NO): NO